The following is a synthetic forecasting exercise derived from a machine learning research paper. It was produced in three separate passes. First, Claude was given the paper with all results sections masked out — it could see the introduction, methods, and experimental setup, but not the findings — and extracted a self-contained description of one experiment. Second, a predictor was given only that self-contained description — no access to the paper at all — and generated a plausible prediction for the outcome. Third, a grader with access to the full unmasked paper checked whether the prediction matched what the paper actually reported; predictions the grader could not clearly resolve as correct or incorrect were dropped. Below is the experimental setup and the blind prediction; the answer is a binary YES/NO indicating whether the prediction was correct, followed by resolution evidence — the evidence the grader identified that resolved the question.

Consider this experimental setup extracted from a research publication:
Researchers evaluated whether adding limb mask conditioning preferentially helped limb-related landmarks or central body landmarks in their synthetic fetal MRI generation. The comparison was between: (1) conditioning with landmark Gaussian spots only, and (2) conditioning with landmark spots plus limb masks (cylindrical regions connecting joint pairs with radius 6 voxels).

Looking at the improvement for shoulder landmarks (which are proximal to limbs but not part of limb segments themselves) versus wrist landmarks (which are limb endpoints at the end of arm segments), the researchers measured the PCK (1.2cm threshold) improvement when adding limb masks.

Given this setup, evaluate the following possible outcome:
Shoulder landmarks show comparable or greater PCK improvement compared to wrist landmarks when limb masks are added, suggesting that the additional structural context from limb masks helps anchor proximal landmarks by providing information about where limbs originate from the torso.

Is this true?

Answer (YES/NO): YES